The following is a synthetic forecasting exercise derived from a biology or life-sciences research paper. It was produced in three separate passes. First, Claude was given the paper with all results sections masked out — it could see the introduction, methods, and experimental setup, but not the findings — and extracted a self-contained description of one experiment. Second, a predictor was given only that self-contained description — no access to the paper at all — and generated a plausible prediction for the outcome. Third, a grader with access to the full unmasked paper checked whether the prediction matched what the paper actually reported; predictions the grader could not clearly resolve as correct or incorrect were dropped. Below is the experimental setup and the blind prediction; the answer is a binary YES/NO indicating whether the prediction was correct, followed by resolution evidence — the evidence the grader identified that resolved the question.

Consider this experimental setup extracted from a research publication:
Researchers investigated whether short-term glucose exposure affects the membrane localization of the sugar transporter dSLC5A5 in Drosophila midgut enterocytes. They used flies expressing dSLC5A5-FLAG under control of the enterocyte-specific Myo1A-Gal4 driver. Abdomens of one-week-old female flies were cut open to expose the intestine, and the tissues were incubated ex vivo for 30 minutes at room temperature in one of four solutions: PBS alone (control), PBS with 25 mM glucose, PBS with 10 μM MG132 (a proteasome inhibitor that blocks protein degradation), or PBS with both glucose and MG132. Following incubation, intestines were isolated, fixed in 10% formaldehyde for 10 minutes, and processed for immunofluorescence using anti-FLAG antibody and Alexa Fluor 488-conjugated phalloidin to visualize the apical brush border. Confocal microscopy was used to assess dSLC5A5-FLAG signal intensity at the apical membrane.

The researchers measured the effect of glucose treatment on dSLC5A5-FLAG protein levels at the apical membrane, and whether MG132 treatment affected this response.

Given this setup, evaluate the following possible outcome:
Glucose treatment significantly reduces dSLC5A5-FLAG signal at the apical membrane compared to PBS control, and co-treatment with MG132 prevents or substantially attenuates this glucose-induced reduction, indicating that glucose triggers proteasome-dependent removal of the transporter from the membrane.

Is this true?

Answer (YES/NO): NO